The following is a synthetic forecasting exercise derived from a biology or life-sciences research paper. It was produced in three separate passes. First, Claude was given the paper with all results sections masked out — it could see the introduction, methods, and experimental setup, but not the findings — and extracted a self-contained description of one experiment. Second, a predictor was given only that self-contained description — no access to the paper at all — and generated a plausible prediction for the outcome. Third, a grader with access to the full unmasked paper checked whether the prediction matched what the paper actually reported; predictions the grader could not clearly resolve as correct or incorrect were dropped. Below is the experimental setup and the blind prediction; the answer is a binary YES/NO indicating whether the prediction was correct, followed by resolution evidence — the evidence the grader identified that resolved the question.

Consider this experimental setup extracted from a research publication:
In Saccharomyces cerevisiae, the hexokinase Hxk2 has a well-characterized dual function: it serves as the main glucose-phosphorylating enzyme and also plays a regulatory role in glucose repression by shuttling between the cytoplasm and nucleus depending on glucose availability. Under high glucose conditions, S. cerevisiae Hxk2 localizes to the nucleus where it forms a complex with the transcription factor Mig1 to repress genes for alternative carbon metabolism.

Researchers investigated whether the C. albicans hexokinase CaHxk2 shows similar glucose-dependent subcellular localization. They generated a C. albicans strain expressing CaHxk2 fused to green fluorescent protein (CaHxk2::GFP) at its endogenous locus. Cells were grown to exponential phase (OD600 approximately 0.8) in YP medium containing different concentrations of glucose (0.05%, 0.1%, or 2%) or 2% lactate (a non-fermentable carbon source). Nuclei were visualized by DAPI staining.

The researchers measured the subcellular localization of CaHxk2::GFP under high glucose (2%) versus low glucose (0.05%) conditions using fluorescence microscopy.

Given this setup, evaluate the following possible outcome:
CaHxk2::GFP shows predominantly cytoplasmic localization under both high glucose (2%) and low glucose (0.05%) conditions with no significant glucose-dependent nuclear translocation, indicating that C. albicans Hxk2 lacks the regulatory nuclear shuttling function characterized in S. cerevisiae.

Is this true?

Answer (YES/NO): NO